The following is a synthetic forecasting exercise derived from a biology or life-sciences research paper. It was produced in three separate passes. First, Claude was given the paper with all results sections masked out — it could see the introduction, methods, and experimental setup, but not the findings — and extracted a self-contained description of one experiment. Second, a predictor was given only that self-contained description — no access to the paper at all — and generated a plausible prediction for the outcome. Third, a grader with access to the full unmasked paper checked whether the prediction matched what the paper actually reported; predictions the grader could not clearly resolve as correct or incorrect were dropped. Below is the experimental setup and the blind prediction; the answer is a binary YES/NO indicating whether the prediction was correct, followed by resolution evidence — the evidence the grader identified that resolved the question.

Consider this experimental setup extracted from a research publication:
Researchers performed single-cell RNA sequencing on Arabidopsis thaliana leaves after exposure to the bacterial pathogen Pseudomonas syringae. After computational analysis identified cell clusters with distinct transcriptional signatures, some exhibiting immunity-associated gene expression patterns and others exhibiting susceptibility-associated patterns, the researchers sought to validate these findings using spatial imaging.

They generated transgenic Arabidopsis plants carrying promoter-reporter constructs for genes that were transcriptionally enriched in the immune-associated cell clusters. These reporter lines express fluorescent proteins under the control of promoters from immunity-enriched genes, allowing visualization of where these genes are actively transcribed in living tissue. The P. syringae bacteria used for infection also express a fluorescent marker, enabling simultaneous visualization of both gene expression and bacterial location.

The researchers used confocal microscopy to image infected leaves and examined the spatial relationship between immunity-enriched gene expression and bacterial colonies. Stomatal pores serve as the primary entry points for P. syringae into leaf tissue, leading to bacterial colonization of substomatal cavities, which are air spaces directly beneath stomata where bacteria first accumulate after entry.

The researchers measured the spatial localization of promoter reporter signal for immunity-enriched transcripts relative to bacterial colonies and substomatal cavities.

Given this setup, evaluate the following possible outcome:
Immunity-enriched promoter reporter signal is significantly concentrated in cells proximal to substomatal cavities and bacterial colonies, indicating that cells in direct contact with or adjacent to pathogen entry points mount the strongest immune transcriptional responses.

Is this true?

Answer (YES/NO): YES